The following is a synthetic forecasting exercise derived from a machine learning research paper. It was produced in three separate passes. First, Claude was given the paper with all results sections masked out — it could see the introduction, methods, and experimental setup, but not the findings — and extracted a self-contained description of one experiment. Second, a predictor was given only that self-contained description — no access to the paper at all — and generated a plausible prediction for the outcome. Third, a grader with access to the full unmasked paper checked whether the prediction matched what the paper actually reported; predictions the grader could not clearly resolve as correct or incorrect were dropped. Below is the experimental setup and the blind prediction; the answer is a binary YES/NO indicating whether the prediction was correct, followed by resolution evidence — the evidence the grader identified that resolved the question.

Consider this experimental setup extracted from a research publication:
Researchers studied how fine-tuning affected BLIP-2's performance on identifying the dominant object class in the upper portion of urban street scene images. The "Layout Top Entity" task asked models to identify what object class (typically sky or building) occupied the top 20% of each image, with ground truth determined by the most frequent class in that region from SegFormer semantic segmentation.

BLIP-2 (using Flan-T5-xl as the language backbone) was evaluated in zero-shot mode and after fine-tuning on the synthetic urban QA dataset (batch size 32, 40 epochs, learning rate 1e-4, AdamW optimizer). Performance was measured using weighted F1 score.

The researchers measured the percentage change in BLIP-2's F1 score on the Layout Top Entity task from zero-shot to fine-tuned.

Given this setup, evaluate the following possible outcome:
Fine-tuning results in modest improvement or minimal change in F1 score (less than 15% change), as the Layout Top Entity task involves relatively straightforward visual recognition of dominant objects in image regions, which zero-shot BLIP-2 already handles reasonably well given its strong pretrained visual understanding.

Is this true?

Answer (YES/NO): NO